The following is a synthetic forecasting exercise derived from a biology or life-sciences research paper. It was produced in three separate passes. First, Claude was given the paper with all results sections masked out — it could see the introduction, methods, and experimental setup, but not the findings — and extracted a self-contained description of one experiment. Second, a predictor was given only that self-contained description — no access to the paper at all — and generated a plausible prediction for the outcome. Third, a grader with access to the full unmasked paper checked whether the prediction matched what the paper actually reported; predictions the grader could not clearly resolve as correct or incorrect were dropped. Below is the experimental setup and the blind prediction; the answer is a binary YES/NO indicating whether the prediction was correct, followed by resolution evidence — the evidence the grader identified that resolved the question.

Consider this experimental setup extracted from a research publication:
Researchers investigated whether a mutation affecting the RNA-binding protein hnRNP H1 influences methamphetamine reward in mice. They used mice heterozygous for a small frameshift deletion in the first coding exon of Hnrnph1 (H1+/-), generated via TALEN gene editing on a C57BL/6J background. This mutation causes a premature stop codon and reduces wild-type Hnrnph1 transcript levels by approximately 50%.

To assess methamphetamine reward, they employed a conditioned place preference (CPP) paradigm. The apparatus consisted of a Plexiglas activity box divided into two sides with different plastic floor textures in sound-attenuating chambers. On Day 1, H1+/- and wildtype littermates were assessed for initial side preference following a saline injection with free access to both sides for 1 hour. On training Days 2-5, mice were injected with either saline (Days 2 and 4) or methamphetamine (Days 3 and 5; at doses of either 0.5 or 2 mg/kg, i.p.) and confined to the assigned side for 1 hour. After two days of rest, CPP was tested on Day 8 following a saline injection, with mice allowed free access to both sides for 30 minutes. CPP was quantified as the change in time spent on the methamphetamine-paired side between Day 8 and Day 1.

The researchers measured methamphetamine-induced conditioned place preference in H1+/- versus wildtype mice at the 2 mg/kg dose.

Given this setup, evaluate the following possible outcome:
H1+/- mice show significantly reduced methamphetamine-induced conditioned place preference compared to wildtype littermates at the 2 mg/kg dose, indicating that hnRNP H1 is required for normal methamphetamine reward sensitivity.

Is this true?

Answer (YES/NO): NO